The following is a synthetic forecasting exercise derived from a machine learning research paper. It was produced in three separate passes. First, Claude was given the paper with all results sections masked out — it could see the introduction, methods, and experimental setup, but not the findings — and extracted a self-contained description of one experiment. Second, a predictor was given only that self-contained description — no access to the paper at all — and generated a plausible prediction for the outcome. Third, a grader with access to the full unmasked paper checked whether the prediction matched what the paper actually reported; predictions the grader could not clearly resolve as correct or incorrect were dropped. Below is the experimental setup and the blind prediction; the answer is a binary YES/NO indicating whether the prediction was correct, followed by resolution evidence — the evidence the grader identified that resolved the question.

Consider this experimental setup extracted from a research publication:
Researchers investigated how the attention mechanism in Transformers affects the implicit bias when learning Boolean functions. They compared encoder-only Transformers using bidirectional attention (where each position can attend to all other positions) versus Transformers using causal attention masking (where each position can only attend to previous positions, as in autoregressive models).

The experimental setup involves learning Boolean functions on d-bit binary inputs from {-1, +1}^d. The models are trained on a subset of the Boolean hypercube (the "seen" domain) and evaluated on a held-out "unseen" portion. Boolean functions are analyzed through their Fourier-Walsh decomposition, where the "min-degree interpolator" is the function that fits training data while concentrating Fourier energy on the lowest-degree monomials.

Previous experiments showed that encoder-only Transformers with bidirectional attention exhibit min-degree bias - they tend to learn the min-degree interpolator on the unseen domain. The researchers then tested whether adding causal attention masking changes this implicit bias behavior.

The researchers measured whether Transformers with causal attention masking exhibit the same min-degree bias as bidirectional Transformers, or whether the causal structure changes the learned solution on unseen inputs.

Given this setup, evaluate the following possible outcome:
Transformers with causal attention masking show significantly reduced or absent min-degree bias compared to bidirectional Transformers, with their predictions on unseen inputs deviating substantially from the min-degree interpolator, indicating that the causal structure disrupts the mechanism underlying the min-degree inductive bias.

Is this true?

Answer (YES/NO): NO